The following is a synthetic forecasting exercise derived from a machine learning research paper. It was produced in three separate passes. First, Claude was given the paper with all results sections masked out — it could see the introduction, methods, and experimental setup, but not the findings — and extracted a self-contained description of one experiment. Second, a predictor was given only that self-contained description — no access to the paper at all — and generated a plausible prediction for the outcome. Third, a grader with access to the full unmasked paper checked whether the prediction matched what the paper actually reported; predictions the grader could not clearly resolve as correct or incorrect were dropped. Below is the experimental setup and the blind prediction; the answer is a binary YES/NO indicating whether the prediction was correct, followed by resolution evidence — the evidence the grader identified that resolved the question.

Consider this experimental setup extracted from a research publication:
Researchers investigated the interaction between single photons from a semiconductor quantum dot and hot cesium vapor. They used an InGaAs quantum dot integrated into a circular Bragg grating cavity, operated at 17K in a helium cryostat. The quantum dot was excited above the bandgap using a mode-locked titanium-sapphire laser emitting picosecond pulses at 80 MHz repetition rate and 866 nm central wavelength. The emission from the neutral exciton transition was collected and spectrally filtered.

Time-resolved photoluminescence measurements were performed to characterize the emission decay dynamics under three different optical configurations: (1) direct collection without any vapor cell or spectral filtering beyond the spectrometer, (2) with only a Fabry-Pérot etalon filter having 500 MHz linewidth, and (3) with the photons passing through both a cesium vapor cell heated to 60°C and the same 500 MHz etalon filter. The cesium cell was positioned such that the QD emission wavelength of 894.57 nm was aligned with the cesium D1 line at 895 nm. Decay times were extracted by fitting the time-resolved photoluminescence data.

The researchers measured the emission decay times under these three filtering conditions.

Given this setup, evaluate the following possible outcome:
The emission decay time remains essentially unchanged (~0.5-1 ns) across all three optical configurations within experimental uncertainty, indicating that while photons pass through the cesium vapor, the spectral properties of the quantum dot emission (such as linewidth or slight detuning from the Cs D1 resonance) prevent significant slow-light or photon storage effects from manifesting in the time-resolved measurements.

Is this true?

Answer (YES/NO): NO